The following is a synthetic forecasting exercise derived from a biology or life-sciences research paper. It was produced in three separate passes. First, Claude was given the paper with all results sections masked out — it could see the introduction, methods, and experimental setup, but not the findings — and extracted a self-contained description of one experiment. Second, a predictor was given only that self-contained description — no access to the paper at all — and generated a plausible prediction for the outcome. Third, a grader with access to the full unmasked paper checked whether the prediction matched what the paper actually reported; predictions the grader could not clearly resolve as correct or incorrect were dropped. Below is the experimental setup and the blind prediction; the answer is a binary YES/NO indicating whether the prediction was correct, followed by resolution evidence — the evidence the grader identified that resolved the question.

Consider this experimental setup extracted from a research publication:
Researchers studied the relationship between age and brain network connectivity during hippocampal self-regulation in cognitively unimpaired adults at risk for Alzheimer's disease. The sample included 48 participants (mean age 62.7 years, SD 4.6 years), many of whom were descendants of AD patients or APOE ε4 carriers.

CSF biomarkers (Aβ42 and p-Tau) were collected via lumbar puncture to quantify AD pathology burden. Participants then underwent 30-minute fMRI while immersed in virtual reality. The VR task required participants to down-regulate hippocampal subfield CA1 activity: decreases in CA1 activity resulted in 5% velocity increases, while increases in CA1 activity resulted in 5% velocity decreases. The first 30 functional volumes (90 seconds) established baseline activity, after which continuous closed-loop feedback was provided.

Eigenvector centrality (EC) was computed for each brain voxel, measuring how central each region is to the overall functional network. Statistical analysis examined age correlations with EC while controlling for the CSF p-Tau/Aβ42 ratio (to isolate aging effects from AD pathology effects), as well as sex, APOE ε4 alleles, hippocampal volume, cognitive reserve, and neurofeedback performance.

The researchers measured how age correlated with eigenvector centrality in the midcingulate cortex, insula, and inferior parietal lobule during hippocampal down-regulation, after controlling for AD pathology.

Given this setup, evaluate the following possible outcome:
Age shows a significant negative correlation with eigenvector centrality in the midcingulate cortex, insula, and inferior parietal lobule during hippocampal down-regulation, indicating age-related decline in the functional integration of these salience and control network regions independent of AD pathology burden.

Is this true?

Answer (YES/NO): YES